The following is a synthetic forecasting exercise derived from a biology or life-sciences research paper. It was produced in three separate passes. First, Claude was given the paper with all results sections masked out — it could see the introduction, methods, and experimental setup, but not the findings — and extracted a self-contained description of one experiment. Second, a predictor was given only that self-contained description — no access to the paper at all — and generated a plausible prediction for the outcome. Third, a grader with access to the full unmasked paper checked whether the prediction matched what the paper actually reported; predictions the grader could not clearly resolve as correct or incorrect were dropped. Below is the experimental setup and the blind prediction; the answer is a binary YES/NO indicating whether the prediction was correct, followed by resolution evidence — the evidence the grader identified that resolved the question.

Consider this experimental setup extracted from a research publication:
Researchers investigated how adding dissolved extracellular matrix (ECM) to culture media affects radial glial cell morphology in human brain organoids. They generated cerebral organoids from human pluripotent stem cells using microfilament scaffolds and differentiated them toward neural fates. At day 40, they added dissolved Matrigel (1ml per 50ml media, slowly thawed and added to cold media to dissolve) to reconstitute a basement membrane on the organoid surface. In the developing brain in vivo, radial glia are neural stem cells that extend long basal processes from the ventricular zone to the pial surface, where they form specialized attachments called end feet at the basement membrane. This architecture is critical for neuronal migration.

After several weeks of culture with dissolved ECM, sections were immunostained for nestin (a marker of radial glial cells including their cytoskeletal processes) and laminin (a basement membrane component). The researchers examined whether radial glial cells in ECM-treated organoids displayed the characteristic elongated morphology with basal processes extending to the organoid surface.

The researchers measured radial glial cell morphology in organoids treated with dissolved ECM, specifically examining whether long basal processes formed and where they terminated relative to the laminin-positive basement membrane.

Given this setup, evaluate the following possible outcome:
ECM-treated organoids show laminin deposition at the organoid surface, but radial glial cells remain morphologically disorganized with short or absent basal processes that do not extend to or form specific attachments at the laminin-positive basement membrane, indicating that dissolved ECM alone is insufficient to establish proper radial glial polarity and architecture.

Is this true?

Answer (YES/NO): NO